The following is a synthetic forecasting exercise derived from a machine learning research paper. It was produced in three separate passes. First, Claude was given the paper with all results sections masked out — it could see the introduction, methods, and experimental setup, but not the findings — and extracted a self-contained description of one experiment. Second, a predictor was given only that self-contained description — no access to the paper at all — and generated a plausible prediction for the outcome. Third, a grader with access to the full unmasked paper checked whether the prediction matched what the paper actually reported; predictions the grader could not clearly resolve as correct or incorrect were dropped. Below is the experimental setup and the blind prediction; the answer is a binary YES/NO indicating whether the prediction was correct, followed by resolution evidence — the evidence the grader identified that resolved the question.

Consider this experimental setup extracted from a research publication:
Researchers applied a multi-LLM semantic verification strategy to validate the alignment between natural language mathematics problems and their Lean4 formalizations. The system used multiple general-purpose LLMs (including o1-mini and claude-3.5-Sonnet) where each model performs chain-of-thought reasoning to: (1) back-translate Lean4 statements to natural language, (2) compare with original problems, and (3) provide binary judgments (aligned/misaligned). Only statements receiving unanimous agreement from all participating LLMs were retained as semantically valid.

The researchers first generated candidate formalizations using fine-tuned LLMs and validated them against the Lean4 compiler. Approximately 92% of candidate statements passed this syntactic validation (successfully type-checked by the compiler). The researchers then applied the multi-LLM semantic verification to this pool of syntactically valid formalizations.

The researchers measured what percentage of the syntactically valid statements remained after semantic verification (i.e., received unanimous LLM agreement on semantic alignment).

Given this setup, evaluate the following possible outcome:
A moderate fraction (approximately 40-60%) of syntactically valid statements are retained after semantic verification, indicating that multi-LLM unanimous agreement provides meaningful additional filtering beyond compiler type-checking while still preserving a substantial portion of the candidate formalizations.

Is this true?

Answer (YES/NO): NO